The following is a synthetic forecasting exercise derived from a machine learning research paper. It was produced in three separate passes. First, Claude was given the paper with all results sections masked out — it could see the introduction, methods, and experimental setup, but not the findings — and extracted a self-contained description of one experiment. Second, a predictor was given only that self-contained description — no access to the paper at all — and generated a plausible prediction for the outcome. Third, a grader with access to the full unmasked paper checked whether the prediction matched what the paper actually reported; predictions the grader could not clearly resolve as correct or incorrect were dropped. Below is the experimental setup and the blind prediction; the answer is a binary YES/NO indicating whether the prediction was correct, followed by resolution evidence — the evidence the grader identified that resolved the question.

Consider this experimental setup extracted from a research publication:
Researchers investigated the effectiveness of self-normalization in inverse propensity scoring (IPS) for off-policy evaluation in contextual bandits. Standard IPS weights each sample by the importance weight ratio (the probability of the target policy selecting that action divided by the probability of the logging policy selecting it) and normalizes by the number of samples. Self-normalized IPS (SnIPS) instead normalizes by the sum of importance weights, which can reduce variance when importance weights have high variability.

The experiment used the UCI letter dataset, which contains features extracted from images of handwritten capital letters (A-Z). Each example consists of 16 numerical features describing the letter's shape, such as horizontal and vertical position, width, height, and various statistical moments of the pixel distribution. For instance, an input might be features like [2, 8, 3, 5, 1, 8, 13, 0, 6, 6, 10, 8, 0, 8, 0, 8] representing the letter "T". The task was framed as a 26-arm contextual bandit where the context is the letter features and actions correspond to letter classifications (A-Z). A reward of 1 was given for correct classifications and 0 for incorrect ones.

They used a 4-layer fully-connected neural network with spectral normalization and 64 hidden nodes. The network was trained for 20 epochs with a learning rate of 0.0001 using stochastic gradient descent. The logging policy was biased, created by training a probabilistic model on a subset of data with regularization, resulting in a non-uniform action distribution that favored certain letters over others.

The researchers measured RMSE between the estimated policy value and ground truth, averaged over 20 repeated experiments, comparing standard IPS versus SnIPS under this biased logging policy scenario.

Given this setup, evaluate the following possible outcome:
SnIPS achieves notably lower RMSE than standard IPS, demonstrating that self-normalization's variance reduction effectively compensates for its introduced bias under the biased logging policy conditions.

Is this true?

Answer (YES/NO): NO